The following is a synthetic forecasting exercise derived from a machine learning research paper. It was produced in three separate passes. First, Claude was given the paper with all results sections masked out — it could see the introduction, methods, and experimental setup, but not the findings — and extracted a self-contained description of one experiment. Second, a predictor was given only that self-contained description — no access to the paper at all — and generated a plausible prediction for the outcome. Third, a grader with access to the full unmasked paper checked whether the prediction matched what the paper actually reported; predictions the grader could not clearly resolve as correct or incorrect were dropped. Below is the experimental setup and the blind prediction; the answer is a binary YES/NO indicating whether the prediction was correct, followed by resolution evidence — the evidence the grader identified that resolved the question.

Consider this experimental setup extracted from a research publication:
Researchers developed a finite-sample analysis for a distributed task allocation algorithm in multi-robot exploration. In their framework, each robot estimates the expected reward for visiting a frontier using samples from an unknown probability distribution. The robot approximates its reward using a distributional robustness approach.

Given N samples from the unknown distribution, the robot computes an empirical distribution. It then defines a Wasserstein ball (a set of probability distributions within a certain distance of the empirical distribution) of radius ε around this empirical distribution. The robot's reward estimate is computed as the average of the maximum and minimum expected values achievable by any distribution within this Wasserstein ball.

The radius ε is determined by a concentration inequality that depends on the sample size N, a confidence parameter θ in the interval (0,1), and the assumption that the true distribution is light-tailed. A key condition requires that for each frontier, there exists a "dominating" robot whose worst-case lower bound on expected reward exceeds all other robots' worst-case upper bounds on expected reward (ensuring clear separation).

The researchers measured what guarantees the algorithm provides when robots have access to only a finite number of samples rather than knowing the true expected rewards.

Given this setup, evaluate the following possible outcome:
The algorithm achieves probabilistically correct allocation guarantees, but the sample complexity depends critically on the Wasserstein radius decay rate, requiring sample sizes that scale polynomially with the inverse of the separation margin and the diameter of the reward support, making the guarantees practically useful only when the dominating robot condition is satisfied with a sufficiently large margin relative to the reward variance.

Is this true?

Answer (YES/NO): NO